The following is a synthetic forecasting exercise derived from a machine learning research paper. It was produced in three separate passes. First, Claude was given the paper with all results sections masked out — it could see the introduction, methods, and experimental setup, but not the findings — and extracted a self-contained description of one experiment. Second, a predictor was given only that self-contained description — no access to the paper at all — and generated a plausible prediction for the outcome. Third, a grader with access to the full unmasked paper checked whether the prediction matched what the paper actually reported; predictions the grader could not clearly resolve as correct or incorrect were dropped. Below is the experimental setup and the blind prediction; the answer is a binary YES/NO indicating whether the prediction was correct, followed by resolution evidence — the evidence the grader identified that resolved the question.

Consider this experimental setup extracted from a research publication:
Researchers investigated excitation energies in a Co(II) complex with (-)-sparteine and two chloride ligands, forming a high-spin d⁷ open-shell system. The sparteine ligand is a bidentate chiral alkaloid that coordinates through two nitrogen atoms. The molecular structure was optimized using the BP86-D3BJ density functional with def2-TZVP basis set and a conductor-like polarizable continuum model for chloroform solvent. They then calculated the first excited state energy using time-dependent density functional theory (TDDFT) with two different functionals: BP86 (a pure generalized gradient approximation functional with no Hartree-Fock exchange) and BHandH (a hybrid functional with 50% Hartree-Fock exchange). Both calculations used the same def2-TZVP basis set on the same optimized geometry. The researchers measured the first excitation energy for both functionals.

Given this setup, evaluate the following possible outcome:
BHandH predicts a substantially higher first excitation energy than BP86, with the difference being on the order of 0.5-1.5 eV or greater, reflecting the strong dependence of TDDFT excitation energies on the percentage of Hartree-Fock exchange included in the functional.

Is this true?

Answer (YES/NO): NO